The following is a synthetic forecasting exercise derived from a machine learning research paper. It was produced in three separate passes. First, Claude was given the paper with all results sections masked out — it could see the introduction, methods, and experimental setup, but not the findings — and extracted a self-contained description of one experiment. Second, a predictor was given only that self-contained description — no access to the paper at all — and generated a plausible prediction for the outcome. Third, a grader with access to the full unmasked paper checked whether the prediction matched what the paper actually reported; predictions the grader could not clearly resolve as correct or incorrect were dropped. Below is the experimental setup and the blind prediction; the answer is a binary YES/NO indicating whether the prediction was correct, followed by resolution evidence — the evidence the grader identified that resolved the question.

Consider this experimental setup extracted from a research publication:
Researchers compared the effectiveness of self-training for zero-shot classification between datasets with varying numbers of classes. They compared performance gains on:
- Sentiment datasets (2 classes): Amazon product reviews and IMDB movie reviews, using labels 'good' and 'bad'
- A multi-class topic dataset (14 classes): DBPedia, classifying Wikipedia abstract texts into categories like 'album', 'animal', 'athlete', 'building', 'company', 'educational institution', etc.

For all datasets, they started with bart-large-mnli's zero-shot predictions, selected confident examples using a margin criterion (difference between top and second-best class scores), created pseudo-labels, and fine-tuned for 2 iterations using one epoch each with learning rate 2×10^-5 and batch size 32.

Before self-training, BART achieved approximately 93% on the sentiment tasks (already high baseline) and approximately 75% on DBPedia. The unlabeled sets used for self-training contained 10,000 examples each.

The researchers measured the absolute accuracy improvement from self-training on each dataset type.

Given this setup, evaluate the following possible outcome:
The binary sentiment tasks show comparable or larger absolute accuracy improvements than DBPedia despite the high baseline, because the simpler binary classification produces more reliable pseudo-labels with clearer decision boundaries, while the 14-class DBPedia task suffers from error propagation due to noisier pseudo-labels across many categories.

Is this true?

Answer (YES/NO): NO